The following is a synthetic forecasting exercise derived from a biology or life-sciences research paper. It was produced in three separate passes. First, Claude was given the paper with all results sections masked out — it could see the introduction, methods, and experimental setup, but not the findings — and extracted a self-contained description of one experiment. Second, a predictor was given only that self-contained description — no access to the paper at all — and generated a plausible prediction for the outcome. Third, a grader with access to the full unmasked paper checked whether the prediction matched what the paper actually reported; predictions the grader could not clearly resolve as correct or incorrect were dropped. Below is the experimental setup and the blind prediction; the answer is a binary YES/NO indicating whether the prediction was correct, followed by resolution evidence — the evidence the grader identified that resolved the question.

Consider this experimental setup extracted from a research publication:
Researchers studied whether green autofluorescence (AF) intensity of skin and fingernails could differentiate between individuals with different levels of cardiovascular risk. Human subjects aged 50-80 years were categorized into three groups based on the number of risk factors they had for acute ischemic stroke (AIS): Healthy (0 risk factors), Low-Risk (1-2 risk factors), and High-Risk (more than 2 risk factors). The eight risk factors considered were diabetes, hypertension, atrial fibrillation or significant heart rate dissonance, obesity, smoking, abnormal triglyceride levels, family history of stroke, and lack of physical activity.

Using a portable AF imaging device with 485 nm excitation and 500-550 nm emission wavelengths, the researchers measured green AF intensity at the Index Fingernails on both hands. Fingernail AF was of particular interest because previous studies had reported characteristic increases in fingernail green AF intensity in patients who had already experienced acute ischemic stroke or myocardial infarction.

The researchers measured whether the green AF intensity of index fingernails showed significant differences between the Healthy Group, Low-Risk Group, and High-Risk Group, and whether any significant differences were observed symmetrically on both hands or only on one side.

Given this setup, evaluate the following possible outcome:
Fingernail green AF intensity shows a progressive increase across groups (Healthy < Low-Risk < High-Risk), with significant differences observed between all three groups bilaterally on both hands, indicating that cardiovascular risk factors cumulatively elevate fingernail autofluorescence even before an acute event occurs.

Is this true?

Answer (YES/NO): NO